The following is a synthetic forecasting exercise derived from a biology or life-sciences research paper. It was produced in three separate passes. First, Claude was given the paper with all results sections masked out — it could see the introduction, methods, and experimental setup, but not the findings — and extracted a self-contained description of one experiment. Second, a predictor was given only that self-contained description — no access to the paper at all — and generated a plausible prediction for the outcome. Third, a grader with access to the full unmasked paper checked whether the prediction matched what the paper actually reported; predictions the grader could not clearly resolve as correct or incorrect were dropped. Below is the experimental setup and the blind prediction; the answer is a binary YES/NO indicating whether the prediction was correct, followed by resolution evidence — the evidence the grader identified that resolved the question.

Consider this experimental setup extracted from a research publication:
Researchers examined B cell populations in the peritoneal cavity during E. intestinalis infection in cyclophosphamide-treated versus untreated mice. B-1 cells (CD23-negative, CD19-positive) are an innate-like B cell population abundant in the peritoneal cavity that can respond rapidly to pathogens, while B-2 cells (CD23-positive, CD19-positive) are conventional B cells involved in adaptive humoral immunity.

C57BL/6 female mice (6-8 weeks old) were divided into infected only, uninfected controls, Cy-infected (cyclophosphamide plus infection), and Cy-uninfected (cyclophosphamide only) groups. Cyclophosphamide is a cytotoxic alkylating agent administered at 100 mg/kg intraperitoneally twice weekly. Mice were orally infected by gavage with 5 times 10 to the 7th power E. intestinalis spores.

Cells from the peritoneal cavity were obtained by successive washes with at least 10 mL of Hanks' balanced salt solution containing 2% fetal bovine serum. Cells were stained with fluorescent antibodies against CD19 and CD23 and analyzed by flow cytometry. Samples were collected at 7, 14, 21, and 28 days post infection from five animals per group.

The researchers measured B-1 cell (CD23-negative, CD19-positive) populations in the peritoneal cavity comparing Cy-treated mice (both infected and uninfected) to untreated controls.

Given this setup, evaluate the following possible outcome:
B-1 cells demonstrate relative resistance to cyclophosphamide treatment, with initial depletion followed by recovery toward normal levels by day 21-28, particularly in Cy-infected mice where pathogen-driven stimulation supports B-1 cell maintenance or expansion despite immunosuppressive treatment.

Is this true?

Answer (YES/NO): NO